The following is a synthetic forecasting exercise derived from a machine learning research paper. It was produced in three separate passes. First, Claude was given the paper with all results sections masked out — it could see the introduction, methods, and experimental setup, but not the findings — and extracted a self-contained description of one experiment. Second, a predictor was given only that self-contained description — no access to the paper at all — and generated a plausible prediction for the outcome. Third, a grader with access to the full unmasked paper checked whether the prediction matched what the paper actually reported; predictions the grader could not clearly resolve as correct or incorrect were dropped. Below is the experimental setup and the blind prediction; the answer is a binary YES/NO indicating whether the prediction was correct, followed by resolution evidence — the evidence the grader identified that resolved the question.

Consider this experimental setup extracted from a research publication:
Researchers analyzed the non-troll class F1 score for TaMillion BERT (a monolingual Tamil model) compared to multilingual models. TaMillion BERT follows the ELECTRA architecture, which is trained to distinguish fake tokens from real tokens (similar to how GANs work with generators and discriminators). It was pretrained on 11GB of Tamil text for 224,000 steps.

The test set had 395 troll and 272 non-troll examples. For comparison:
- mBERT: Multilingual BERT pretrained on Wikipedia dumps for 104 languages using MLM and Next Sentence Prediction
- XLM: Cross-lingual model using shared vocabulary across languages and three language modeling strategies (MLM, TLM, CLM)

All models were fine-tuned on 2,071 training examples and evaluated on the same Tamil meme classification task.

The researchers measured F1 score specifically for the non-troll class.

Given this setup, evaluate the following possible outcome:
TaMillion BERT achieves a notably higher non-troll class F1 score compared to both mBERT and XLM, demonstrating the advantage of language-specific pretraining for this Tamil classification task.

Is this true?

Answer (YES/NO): YES